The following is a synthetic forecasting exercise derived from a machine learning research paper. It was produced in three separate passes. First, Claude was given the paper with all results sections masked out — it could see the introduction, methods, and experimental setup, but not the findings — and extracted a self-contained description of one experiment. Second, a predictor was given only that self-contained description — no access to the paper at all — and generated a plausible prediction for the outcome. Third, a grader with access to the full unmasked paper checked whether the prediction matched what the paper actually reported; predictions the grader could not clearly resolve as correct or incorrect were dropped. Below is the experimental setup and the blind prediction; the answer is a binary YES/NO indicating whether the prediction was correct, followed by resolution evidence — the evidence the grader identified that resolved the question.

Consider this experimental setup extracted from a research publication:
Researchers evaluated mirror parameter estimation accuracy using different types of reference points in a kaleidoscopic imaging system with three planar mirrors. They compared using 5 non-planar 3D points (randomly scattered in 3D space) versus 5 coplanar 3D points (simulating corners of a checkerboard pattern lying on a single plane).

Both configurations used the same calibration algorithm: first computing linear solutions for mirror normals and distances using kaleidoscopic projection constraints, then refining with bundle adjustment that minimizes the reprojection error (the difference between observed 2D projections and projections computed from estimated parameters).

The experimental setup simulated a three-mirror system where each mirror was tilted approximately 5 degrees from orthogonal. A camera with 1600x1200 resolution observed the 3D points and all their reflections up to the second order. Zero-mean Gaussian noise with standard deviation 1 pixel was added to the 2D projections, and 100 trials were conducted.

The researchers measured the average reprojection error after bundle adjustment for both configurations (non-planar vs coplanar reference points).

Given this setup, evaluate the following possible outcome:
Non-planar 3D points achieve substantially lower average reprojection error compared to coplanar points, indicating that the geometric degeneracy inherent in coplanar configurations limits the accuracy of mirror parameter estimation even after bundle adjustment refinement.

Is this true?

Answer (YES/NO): NO